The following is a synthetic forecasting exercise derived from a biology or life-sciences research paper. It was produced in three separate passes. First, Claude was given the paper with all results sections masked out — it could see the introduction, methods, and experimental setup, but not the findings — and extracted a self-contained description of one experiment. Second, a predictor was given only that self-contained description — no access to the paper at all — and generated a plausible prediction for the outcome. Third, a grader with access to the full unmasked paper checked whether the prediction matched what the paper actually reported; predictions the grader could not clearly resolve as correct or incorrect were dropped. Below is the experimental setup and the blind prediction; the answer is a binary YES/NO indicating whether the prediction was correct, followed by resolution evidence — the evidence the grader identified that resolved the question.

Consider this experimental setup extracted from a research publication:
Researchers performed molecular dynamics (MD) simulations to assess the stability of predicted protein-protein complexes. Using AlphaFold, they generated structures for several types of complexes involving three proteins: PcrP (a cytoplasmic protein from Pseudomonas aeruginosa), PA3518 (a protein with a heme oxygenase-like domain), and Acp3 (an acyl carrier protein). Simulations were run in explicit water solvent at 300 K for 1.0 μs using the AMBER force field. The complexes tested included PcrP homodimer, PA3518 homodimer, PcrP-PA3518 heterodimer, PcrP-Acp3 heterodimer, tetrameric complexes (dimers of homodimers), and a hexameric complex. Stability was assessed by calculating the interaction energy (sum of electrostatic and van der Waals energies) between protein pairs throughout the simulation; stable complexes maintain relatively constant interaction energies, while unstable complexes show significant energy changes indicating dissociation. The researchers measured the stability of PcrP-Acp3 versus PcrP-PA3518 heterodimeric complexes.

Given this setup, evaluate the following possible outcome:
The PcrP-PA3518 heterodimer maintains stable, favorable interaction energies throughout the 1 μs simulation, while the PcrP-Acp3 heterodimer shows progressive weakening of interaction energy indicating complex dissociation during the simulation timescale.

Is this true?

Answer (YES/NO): NO